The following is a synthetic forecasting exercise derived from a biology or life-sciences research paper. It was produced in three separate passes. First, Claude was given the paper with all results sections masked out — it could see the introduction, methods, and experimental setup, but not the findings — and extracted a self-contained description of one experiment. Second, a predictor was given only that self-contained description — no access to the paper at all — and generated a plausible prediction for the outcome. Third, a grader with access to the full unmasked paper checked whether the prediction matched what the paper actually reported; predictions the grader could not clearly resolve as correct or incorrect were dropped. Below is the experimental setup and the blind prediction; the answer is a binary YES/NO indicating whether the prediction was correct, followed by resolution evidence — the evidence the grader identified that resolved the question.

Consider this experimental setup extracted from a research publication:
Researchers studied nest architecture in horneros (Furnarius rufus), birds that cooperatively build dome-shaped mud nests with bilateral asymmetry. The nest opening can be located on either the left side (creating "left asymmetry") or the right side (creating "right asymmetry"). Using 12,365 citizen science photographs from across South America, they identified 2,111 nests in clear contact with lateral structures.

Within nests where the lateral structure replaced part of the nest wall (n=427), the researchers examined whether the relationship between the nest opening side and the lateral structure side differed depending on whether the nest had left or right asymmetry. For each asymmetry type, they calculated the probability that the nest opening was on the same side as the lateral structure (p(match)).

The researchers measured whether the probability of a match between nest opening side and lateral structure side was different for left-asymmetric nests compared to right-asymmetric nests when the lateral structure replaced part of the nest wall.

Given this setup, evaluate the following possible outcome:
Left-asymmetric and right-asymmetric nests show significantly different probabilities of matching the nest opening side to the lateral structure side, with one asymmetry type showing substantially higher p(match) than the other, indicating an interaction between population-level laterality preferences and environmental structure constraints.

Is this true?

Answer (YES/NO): NO